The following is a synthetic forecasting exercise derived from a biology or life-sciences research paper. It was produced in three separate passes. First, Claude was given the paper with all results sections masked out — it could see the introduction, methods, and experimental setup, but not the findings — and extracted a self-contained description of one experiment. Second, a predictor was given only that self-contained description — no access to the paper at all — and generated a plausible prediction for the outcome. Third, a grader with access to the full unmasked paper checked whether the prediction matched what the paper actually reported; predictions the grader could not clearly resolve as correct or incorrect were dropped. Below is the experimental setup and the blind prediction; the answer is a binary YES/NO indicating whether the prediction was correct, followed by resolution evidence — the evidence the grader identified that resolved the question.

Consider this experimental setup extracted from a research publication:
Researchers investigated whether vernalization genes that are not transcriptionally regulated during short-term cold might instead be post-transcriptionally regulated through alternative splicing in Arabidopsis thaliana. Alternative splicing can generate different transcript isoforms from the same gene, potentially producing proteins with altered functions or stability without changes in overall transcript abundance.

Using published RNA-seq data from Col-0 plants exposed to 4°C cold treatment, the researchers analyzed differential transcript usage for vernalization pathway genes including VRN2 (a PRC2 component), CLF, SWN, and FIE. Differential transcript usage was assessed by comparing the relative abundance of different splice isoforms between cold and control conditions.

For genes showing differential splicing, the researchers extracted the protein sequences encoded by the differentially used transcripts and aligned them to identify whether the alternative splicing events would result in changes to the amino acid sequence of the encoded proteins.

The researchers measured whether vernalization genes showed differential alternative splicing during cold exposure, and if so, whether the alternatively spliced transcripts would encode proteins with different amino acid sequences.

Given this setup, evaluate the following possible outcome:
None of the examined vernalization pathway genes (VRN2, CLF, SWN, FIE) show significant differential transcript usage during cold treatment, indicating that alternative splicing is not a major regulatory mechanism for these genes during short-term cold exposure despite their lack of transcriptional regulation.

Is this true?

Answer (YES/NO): NO